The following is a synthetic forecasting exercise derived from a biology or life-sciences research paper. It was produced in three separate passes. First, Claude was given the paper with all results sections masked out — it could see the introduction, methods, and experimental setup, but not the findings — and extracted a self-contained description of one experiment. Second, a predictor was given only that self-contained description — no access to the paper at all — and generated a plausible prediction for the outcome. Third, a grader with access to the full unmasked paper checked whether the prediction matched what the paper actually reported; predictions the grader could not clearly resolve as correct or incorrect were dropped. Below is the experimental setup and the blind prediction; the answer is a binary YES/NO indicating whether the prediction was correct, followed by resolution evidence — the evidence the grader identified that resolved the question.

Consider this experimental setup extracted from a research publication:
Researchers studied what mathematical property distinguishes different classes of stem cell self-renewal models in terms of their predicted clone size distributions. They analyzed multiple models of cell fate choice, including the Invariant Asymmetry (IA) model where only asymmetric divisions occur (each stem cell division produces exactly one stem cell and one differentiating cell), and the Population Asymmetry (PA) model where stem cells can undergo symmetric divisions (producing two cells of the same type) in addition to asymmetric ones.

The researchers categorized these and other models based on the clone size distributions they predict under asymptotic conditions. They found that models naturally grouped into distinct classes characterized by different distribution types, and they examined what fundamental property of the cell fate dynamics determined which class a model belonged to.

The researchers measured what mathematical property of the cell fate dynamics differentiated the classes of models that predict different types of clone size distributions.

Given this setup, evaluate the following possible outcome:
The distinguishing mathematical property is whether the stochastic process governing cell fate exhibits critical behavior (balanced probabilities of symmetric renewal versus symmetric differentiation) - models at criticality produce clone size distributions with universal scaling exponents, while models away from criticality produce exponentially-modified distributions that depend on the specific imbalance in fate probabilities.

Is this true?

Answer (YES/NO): NO